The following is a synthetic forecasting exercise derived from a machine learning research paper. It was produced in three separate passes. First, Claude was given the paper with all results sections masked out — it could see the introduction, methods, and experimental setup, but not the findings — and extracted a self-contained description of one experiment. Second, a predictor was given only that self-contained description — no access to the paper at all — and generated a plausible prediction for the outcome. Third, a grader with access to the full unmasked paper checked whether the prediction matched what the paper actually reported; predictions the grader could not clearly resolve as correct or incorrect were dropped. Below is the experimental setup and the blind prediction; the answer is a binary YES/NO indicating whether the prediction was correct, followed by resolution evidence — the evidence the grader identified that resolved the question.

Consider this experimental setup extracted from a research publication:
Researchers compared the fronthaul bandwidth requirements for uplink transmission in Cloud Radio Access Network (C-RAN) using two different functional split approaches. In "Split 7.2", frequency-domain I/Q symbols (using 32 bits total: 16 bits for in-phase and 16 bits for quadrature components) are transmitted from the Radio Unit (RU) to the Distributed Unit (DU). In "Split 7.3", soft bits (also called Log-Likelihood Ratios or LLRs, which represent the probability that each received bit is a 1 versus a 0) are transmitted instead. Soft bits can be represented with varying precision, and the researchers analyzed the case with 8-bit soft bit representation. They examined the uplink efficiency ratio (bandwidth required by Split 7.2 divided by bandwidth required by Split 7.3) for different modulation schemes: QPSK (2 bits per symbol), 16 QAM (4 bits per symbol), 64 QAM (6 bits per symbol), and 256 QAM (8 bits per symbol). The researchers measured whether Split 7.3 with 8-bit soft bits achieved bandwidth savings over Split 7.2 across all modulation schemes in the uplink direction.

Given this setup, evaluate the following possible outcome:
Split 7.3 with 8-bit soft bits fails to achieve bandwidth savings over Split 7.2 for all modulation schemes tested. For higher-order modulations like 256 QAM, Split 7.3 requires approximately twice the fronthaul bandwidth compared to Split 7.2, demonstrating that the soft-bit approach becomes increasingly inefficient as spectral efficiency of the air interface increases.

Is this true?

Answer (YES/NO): NO